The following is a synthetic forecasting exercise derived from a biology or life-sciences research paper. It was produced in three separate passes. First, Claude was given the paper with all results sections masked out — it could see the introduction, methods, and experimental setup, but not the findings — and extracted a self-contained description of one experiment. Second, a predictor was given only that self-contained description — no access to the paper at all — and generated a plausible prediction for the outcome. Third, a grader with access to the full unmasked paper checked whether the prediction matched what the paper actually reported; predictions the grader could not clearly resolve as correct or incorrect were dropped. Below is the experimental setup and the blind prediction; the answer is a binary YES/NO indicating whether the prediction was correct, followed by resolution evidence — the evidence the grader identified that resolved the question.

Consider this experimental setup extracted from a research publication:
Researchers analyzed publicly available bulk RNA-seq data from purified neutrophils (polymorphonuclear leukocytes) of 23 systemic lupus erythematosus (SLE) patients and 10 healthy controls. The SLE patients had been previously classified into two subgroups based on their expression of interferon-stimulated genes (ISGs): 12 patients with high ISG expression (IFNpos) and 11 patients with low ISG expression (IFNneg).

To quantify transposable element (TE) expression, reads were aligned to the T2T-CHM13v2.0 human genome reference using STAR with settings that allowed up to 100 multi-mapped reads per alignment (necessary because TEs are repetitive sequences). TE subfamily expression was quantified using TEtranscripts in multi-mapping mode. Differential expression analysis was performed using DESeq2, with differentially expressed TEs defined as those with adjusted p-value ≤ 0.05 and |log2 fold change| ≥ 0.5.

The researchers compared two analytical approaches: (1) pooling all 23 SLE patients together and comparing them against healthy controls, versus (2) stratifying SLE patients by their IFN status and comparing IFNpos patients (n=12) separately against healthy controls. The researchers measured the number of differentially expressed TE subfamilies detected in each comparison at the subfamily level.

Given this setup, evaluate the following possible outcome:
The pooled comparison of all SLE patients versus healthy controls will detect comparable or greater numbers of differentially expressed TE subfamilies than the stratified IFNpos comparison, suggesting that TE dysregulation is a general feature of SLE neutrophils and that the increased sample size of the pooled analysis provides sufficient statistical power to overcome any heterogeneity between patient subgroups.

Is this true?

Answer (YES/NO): NO